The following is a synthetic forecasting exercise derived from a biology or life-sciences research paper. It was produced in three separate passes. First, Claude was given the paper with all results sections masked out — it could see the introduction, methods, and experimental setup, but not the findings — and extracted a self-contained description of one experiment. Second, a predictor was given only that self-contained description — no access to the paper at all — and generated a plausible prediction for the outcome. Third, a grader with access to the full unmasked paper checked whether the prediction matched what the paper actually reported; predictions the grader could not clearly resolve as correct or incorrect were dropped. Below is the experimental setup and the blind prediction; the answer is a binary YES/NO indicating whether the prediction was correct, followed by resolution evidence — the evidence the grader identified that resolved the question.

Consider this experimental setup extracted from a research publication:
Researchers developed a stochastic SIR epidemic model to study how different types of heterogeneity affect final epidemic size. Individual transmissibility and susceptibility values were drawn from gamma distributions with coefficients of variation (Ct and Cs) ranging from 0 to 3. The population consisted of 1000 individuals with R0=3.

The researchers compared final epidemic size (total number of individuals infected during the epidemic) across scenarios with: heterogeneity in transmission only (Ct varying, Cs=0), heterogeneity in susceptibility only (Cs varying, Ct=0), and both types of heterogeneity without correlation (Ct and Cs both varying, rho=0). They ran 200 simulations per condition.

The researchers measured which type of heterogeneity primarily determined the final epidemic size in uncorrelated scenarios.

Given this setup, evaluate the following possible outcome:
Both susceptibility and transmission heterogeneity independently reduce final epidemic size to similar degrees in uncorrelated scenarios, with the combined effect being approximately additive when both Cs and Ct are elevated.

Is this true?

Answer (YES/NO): NO